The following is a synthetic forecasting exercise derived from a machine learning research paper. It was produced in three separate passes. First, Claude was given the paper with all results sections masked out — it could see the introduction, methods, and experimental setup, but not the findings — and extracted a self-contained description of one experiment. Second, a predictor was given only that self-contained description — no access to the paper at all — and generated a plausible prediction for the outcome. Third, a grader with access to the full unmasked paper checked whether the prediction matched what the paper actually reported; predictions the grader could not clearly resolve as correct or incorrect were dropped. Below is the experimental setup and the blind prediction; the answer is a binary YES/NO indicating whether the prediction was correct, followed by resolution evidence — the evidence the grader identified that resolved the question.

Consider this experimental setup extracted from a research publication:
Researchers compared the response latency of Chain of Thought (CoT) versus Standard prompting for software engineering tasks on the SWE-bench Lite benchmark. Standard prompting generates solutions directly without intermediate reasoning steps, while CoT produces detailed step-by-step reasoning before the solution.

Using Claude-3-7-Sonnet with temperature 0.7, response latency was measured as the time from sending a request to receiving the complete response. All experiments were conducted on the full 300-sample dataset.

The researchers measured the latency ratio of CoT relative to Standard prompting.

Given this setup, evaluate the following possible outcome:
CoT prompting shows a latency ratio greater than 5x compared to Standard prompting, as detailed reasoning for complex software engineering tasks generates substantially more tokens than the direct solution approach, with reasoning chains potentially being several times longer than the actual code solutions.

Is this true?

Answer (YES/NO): NO